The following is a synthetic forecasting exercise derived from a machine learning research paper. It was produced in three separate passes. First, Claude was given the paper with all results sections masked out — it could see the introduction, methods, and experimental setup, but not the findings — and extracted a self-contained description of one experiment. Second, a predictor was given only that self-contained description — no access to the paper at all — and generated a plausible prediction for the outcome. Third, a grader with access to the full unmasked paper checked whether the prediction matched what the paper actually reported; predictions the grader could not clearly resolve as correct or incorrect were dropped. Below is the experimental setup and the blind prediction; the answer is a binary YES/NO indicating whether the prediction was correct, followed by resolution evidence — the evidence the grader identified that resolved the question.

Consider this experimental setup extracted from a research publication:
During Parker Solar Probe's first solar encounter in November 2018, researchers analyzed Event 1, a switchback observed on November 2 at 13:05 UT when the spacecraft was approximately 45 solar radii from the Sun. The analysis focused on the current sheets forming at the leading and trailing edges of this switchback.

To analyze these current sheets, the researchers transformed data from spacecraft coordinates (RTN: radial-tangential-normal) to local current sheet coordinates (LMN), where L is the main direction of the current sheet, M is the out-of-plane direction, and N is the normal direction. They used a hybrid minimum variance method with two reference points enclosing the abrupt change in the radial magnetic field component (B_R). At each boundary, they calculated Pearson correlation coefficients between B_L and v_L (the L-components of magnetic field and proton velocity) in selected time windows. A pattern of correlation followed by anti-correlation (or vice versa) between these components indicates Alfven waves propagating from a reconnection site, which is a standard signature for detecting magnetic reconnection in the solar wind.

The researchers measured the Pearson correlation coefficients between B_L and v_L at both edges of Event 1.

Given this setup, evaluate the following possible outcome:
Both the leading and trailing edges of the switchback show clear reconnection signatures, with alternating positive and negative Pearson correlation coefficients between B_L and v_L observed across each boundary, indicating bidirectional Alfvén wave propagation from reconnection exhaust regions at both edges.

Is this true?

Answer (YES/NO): YES